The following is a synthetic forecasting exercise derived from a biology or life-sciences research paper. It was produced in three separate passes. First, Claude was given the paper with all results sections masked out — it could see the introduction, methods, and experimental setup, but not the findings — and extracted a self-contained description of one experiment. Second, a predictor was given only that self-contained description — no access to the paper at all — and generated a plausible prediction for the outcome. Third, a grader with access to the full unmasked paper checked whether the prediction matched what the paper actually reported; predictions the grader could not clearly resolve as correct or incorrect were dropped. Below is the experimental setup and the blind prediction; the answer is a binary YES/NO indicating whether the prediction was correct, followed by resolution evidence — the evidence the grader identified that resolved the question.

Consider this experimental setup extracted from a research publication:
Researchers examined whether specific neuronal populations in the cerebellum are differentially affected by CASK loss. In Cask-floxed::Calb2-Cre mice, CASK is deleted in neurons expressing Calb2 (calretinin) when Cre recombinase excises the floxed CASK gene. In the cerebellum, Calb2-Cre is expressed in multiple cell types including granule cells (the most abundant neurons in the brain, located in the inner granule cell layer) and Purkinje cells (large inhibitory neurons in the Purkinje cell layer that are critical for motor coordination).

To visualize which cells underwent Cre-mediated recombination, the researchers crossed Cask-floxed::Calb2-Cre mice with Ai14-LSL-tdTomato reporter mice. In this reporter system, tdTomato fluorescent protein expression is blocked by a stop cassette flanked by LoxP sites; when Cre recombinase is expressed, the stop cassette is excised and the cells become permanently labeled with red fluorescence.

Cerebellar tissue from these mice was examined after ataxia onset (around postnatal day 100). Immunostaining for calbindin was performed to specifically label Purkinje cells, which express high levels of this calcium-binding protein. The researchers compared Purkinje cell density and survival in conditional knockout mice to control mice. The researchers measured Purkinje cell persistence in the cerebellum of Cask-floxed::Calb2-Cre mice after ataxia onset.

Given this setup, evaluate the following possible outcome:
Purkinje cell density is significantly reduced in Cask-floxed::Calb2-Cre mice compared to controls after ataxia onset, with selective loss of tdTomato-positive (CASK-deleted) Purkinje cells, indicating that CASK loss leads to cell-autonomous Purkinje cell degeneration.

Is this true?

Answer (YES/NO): NO